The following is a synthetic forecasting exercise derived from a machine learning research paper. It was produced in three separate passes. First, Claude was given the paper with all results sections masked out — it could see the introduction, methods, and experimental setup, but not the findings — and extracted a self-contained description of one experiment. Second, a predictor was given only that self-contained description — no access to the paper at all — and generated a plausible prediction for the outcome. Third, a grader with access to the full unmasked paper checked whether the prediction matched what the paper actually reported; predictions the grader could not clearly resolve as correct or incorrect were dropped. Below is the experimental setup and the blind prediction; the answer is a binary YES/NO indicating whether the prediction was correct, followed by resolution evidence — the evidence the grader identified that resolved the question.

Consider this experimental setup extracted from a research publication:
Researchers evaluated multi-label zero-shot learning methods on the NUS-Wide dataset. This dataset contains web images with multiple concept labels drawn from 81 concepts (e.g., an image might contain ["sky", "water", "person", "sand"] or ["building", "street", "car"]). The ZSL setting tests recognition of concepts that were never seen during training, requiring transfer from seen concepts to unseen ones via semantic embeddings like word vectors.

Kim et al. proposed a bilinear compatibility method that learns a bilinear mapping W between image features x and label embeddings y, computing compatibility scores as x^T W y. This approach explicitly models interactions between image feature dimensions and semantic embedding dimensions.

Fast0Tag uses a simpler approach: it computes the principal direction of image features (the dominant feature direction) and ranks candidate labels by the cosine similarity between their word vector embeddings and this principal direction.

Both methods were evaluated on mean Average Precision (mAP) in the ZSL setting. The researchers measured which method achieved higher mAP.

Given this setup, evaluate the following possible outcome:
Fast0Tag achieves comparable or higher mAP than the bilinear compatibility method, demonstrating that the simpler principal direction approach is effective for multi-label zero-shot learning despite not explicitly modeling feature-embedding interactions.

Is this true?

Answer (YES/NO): YES